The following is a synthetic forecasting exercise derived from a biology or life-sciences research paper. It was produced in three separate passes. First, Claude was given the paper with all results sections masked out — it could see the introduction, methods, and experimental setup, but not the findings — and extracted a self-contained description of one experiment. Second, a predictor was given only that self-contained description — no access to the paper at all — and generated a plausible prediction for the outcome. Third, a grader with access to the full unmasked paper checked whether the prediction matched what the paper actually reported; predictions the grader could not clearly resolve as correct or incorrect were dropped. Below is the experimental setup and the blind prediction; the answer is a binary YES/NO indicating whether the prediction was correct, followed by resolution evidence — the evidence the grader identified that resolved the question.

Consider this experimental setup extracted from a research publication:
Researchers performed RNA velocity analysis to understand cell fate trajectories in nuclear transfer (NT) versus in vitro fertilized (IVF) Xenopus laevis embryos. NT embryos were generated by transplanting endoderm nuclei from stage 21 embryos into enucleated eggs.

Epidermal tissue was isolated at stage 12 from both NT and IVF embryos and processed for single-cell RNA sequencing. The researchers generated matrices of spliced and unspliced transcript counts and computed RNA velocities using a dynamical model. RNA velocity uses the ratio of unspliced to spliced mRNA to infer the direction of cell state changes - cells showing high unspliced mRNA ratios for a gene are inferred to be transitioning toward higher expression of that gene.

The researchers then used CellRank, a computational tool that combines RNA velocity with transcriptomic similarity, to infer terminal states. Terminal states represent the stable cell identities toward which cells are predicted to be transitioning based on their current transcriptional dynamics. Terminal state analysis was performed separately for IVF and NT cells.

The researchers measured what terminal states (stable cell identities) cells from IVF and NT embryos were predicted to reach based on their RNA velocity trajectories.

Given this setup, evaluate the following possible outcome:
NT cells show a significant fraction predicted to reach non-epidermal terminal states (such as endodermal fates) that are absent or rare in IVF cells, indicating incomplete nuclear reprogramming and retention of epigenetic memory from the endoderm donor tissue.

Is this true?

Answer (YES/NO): NO